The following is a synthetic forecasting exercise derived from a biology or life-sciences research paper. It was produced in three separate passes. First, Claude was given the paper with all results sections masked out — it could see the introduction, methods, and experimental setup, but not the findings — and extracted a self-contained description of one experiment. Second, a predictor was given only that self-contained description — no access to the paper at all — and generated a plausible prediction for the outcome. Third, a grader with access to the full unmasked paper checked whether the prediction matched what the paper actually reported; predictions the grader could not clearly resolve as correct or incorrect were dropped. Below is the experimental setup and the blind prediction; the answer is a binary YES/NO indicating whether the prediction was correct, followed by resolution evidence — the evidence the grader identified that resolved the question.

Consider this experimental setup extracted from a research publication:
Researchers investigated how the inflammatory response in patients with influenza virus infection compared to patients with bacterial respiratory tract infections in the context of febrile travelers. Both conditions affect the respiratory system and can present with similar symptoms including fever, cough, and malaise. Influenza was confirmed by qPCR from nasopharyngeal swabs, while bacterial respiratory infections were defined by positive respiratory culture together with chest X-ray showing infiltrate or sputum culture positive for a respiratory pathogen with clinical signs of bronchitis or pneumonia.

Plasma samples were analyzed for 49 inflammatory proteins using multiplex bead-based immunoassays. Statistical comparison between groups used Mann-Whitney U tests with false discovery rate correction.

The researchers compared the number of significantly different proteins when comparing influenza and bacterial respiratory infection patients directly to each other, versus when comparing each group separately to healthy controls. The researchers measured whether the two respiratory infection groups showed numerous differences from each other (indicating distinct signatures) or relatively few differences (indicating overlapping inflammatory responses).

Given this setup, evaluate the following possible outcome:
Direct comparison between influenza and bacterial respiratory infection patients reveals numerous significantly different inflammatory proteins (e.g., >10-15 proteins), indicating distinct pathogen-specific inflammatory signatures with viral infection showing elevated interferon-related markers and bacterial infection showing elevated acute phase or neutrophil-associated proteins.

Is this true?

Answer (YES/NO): NO